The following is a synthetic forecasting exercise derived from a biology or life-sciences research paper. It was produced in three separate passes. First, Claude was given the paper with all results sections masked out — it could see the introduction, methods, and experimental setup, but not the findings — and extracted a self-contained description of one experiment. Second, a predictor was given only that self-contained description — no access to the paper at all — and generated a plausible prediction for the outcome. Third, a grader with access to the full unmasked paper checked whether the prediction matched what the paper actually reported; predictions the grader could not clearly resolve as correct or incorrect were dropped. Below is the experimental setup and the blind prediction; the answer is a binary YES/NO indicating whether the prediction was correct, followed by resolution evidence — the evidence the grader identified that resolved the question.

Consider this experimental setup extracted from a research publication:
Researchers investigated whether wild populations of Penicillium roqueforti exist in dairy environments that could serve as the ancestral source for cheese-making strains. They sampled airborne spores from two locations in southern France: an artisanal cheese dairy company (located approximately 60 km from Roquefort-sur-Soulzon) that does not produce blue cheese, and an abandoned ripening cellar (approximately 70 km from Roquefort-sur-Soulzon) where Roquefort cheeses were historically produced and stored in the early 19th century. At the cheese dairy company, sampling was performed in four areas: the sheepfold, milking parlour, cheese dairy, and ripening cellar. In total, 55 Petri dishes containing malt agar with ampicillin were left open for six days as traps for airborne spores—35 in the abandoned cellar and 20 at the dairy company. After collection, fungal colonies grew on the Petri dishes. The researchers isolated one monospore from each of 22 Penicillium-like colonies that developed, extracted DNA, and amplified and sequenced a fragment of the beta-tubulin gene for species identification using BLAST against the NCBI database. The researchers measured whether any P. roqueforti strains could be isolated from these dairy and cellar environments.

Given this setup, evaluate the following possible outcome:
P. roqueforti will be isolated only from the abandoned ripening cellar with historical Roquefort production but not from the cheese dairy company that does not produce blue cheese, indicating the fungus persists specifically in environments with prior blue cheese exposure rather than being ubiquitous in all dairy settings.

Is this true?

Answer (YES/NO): NO